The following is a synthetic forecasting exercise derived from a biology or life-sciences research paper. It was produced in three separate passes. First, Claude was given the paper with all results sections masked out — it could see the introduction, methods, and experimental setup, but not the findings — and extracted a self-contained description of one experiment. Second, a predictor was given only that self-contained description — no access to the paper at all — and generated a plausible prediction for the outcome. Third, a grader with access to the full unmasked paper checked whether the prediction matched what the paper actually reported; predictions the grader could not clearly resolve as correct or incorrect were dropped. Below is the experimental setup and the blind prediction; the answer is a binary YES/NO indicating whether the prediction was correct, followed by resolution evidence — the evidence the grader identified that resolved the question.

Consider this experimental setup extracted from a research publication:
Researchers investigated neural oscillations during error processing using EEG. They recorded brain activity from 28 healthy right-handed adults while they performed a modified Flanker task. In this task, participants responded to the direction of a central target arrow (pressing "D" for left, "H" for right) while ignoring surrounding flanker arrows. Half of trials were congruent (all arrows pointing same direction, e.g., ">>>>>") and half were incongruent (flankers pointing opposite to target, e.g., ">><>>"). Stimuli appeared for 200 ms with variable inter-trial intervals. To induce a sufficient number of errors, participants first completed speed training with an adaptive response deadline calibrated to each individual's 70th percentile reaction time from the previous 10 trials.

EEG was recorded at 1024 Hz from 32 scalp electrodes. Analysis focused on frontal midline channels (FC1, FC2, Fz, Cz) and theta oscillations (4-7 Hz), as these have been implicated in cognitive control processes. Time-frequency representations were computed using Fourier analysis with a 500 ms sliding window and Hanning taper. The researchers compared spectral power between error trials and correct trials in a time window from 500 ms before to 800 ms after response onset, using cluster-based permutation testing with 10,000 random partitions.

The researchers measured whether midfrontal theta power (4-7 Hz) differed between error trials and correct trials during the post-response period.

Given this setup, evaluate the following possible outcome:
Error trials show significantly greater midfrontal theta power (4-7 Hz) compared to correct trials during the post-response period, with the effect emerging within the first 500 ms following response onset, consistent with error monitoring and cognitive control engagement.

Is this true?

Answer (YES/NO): YES